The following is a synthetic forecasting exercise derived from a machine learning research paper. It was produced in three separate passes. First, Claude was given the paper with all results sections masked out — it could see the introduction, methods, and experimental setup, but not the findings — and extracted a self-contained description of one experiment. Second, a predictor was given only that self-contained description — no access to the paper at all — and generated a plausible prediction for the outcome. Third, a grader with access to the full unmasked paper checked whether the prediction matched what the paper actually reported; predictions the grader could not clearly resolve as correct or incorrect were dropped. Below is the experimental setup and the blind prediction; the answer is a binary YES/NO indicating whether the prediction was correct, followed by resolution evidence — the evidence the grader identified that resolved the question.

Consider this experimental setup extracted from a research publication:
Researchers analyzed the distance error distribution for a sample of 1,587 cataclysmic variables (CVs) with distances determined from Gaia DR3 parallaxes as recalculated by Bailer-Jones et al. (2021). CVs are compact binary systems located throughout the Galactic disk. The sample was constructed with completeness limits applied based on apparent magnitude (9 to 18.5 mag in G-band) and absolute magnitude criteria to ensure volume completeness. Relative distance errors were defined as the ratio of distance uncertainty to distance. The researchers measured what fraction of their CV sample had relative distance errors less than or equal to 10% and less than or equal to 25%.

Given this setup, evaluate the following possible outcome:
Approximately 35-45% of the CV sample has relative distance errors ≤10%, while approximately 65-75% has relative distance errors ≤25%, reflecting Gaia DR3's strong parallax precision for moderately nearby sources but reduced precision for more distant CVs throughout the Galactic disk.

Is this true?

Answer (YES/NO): NO